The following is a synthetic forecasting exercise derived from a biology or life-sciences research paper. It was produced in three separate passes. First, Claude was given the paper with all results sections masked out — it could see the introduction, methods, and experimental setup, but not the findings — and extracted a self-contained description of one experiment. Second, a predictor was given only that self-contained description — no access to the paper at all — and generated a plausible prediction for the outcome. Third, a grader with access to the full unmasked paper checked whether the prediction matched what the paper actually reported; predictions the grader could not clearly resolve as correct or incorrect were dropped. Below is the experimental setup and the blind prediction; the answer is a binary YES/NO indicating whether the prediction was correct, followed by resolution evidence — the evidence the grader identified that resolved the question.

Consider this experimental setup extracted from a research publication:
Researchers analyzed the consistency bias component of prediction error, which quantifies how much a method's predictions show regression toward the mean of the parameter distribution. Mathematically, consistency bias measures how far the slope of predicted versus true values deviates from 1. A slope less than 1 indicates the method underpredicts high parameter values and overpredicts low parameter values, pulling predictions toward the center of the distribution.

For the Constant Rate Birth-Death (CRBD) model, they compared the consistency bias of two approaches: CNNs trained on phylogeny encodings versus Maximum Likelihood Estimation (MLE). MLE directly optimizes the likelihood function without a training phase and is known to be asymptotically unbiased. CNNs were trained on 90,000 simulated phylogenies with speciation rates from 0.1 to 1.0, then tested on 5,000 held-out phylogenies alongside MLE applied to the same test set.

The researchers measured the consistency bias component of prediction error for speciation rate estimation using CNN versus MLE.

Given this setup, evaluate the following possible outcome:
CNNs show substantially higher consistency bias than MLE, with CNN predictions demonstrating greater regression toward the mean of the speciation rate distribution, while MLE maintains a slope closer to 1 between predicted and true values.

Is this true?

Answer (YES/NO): NO